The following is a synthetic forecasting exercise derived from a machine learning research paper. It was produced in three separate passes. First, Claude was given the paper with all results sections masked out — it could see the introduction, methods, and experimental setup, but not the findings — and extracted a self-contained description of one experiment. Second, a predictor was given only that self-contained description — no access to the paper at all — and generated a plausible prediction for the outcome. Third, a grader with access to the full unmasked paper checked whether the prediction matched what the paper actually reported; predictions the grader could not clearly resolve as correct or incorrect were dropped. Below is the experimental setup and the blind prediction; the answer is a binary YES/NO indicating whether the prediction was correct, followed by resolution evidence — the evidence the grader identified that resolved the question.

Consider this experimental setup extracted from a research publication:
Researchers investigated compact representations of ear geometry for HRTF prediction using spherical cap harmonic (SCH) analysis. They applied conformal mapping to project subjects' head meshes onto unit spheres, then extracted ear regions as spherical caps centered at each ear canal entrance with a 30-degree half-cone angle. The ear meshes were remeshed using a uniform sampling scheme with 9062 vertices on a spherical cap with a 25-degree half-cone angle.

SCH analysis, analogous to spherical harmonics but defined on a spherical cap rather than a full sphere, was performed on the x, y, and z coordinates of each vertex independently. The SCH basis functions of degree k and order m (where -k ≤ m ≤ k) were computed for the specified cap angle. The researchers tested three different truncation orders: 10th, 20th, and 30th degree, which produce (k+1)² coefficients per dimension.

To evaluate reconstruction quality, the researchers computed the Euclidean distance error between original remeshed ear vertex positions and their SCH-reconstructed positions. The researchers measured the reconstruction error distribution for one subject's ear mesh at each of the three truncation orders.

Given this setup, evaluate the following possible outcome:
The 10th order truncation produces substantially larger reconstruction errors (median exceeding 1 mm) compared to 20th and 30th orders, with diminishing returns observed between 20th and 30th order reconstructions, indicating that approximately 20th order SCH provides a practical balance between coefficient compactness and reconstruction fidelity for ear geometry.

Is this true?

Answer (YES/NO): NO